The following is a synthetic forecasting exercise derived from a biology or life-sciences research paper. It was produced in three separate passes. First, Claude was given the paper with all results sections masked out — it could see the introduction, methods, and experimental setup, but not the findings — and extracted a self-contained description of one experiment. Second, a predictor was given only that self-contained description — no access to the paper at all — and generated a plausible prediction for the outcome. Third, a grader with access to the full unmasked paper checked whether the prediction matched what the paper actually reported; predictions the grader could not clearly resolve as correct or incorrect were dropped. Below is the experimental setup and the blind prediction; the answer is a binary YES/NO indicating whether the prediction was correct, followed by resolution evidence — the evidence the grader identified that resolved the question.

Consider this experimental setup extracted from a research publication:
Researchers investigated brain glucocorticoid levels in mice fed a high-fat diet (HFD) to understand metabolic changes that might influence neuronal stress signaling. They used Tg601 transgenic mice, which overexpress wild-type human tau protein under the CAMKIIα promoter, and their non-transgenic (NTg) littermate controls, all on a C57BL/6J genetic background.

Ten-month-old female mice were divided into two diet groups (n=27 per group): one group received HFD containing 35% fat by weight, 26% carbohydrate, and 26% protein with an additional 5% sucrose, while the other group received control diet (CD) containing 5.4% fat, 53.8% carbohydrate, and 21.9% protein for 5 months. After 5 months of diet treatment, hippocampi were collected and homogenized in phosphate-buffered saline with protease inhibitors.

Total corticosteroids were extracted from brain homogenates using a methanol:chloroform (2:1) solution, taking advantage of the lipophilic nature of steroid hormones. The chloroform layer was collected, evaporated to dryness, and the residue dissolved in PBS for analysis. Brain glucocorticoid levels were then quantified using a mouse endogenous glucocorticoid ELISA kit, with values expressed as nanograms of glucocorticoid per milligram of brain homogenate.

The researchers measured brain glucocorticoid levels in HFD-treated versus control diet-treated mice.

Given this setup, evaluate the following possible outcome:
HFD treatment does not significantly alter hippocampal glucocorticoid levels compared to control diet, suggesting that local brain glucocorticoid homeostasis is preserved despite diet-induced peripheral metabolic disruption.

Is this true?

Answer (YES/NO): NO